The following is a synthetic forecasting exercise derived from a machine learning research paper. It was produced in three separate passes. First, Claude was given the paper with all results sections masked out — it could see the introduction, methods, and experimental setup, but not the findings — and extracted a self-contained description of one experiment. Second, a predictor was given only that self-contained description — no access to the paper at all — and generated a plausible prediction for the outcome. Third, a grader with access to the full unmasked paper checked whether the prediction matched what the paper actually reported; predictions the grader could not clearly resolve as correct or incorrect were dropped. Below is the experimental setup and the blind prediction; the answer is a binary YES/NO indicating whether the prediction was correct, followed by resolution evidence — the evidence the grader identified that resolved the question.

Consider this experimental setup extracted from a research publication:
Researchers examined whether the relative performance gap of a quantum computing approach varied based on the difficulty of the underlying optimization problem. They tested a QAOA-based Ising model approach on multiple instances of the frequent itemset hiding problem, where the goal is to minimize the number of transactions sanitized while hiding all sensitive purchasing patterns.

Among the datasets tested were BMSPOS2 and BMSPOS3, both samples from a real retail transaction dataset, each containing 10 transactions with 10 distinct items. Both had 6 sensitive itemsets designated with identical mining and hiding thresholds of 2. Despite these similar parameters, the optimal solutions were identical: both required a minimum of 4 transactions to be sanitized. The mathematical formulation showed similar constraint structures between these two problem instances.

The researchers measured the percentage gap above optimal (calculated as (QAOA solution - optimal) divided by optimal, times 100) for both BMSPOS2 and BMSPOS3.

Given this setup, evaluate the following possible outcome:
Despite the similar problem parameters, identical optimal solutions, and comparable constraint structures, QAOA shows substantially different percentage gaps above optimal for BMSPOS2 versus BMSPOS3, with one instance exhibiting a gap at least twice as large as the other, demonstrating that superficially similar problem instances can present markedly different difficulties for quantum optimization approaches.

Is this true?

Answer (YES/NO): NO